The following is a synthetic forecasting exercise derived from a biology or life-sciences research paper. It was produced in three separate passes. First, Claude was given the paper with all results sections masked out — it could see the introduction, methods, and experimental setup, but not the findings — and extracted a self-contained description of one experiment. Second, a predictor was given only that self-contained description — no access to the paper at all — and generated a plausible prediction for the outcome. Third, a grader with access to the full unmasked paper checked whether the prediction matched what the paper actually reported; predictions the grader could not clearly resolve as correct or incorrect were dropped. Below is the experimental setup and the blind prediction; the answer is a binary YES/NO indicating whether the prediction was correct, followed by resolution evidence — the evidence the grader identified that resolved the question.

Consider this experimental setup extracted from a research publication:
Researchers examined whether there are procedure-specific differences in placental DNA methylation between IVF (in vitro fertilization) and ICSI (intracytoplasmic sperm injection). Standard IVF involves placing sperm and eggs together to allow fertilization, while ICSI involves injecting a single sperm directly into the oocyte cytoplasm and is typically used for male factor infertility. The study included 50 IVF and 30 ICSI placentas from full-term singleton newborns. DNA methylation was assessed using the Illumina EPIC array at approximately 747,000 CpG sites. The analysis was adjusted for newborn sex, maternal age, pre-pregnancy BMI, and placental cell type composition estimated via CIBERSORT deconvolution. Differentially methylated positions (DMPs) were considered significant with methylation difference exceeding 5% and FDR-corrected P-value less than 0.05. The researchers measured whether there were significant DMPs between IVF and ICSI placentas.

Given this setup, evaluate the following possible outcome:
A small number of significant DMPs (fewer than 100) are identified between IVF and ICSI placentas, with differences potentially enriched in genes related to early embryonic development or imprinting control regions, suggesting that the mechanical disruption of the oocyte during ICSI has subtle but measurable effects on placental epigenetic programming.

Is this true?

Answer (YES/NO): NO